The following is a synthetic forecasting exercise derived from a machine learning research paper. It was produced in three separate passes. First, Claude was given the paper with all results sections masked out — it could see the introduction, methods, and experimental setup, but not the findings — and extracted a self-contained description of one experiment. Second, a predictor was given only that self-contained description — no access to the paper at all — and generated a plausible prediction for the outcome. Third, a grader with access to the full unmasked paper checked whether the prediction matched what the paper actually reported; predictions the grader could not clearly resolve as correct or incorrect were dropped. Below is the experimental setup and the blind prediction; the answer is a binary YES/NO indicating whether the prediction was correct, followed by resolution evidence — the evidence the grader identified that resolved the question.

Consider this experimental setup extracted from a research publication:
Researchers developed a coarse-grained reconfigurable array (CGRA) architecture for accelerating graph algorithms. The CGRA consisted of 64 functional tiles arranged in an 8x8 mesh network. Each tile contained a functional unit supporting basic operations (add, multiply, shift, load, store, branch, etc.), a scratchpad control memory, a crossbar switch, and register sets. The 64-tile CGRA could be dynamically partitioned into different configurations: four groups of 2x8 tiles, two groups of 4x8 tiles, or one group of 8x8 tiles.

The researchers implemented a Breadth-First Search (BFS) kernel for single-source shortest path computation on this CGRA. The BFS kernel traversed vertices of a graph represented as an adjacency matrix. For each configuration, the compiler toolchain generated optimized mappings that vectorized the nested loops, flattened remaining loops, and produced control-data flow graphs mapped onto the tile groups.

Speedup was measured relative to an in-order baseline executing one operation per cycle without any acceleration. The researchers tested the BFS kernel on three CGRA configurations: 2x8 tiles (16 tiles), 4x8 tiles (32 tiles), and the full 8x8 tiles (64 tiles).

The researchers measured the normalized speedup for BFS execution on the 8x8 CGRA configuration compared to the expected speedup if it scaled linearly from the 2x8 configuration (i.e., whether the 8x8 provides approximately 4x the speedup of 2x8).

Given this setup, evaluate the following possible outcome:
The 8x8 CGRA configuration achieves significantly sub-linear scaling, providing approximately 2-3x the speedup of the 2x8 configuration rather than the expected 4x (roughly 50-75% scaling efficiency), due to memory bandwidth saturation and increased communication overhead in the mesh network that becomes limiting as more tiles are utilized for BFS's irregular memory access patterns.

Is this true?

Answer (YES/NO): YES